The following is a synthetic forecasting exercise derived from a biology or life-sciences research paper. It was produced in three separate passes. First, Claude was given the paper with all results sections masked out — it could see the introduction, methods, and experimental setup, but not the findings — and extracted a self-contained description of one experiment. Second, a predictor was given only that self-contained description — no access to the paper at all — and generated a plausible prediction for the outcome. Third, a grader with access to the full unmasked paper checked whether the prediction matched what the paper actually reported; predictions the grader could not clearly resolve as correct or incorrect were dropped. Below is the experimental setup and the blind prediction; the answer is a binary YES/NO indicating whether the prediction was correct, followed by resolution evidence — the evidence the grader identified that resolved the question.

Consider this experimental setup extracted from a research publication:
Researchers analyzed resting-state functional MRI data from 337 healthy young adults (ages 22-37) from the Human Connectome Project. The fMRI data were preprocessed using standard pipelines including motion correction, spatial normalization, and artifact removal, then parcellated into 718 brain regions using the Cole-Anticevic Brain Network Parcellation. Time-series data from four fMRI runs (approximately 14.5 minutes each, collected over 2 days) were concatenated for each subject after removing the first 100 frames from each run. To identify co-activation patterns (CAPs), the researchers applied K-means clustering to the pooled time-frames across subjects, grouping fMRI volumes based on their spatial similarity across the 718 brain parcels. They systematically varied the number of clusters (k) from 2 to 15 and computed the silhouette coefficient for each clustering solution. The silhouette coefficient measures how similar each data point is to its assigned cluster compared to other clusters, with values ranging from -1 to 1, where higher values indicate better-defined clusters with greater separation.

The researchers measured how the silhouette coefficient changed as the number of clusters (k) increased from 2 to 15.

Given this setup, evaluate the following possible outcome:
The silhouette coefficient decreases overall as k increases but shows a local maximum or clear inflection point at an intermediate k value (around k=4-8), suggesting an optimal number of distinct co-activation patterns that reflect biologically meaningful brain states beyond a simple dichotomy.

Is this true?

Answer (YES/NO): NO